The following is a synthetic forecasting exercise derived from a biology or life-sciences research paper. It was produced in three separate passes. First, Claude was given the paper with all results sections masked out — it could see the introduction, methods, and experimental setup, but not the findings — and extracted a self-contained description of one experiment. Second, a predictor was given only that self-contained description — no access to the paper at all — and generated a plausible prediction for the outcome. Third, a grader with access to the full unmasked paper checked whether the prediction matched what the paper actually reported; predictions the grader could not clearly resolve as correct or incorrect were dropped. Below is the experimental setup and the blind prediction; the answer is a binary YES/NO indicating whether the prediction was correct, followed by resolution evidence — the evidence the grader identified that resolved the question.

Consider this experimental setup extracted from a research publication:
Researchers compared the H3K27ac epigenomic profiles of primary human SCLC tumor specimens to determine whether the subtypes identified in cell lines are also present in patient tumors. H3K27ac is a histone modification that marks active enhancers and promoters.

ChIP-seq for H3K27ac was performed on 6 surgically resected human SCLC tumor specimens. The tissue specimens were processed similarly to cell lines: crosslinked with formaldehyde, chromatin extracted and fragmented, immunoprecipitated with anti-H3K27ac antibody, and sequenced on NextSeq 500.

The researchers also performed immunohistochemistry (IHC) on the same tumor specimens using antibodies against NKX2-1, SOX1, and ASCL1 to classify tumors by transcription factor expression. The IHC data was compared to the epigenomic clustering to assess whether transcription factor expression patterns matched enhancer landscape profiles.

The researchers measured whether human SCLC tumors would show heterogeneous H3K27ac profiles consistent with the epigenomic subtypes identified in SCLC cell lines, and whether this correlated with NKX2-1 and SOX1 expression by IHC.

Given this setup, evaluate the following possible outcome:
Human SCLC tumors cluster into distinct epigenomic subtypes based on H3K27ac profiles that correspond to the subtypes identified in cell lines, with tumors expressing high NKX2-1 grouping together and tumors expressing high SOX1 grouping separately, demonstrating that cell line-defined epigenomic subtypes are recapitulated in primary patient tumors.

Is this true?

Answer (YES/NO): NO